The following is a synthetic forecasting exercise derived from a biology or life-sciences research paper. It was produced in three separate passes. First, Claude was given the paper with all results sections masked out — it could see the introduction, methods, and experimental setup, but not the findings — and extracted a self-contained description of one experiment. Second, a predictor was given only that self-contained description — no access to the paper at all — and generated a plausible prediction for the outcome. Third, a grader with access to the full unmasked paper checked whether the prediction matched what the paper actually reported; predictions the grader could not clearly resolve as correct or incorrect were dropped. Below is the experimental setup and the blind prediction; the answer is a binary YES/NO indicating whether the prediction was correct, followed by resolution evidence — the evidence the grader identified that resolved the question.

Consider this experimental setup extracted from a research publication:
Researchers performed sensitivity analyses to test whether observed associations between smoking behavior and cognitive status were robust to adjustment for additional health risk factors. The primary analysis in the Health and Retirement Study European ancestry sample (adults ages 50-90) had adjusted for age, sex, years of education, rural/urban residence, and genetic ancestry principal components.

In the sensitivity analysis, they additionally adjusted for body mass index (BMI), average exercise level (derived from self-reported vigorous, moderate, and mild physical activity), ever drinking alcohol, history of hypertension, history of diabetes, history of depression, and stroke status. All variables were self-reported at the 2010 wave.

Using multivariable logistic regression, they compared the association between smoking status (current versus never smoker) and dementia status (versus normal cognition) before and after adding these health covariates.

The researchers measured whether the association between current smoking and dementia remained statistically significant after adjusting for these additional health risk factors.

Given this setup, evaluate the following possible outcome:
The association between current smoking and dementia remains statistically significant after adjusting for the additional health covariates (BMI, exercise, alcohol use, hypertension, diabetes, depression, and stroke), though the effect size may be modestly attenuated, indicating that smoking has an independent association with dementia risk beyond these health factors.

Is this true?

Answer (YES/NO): NO